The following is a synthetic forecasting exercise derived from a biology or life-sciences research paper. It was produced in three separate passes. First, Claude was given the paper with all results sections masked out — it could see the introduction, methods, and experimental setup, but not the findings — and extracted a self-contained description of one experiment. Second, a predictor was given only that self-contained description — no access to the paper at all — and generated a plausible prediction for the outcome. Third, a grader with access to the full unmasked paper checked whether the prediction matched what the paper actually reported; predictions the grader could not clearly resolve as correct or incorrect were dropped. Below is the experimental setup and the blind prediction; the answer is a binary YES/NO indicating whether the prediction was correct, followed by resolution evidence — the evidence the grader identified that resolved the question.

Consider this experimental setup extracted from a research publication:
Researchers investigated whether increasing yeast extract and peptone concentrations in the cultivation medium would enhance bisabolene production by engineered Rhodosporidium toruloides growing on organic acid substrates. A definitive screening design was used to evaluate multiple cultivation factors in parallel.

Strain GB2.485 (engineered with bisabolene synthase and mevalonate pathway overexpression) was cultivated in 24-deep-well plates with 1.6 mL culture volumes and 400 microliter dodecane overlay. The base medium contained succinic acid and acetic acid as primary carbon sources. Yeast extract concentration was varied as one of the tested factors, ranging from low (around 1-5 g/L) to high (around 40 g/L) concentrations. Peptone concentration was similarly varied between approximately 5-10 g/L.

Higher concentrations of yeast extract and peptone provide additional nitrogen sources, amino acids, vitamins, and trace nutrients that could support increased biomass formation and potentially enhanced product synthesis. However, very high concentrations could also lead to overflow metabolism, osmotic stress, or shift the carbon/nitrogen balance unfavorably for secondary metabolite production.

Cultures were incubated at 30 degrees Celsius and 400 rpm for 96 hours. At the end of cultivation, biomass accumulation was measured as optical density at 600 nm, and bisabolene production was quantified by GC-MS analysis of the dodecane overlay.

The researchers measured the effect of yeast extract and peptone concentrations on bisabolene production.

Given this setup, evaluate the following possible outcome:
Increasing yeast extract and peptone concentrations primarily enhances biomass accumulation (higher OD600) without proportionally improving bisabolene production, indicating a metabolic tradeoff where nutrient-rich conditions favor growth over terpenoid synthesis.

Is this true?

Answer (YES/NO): NO